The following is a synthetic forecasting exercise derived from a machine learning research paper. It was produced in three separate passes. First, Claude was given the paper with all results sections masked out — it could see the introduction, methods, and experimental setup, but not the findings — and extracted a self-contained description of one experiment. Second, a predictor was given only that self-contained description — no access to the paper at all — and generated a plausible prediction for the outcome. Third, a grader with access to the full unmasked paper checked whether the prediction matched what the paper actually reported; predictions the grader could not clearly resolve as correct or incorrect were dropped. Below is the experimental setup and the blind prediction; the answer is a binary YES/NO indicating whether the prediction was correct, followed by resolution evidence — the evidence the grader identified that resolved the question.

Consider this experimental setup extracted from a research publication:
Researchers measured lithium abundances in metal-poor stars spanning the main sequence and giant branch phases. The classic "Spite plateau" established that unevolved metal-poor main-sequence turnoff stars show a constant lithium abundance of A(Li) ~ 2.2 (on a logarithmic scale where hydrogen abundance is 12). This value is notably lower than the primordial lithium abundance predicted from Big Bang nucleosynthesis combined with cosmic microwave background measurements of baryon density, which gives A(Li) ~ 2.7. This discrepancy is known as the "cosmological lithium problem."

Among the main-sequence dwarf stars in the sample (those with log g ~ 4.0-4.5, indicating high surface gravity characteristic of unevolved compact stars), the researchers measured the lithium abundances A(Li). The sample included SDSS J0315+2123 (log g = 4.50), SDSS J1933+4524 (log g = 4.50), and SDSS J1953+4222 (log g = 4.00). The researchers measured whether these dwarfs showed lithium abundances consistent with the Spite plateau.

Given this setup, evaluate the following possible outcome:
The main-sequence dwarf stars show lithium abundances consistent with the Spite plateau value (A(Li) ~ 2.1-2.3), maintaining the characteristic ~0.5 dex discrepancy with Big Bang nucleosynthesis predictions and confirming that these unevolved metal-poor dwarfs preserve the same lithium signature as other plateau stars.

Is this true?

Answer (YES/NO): NO